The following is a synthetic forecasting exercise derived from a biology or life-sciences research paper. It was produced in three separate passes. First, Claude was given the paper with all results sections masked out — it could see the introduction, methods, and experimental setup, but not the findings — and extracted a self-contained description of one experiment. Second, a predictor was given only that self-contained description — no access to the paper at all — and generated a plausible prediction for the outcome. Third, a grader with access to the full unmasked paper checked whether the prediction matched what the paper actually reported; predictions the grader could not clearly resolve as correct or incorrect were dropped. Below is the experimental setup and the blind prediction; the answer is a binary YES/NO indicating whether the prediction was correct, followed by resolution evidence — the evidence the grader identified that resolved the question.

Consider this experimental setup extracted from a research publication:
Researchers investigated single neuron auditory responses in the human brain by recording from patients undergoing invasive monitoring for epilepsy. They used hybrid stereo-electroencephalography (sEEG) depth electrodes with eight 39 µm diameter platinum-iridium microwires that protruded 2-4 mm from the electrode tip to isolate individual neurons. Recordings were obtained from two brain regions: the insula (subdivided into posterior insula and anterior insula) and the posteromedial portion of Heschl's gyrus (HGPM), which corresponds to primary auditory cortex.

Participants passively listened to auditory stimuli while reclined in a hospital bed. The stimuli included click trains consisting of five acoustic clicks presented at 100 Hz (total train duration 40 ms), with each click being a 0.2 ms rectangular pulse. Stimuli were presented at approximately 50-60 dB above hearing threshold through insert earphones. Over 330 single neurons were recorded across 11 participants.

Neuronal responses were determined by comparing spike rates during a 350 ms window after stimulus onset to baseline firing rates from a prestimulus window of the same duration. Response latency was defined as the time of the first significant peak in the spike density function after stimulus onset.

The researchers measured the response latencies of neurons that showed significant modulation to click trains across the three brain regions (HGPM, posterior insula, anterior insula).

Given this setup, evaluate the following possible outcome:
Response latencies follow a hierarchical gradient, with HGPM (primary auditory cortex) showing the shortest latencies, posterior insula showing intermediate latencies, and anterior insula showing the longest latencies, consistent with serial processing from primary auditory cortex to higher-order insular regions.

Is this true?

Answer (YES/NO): NO